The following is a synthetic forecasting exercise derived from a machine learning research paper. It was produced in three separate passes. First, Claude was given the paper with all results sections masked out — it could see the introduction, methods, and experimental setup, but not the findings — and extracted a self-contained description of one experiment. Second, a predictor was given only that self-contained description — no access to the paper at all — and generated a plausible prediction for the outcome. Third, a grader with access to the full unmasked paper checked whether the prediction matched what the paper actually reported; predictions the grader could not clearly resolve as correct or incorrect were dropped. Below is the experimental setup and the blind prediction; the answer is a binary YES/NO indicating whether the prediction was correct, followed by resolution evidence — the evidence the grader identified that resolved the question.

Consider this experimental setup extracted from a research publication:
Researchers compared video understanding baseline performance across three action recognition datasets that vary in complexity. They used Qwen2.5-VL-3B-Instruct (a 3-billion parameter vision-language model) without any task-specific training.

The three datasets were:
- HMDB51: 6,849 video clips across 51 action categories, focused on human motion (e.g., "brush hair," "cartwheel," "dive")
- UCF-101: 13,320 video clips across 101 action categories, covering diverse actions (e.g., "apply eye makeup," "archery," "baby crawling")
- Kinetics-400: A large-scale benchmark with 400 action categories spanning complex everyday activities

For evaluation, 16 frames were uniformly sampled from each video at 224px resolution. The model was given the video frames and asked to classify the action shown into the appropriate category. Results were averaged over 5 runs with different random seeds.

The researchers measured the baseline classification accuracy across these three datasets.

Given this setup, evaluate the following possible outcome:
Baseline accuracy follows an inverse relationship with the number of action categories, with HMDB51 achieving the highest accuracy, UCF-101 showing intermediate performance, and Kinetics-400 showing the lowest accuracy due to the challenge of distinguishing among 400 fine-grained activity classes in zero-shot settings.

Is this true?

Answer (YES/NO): NO